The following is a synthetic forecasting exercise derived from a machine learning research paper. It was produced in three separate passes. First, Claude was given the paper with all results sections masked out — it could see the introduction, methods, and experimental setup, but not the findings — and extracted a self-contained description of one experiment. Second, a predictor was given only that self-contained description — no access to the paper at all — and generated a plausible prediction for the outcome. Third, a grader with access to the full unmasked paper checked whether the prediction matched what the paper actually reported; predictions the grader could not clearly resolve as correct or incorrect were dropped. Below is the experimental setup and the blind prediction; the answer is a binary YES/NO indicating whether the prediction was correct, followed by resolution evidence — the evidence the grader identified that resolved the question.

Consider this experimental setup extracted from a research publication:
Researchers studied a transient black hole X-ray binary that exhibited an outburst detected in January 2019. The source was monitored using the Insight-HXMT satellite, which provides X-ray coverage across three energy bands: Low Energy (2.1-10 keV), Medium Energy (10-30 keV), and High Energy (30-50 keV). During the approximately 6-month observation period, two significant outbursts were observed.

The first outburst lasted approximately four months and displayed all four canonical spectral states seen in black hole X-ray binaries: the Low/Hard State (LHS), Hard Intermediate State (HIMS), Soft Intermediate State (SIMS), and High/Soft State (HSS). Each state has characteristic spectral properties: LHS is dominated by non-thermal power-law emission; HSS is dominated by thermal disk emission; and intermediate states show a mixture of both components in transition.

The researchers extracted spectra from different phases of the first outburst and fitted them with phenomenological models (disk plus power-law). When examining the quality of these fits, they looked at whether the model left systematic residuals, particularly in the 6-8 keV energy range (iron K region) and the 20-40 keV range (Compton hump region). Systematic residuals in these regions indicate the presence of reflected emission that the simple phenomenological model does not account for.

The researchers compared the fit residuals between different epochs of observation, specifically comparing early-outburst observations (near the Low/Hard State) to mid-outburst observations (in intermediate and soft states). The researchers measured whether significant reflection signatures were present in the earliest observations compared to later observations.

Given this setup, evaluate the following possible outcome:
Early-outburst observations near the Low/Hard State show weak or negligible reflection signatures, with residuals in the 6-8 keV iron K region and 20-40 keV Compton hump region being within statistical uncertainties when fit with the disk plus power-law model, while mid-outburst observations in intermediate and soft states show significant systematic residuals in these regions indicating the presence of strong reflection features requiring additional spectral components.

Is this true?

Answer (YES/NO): YES